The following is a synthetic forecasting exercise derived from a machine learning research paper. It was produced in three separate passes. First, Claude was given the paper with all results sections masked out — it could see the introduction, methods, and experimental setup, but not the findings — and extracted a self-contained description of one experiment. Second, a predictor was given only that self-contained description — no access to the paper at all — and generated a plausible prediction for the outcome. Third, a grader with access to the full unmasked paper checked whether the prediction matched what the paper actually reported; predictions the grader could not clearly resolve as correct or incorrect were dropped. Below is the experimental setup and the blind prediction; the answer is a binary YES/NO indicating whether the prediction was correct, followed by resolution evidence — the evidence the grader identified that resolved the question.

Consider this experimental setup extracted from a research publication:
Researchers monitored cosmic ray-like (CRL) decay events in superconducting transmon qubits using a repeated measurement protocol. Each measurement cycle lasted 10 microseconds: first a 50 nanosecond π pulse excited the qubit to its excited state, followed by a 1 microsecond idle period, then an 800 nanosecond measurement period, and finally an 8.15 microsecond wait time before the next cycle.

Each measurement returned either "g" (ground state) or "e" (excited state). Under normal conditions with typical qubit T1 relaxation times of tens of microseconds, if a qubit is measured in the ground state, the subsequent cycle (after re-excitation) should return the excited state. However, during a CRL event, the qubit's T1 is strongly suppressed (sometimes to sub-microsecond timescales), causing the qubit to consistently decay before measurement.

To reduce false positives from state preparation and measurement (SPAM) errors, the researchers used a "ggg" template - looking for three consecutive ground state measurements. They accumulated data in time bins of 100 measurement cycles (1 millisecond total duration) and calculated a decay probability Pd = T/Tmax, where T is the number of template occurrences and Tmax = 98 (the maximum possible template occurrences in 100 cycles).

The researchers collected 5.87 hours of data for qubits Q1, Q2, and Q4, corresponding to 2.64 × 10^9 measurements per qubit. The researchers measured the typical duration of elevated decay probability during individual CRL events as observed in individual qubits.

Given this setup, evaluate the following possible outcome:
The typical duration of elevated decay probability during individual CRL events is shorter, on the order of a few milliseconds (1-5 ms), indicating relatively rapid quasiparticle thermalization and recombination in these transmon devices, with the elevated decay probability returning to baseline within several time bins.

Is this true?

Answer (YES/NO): NO